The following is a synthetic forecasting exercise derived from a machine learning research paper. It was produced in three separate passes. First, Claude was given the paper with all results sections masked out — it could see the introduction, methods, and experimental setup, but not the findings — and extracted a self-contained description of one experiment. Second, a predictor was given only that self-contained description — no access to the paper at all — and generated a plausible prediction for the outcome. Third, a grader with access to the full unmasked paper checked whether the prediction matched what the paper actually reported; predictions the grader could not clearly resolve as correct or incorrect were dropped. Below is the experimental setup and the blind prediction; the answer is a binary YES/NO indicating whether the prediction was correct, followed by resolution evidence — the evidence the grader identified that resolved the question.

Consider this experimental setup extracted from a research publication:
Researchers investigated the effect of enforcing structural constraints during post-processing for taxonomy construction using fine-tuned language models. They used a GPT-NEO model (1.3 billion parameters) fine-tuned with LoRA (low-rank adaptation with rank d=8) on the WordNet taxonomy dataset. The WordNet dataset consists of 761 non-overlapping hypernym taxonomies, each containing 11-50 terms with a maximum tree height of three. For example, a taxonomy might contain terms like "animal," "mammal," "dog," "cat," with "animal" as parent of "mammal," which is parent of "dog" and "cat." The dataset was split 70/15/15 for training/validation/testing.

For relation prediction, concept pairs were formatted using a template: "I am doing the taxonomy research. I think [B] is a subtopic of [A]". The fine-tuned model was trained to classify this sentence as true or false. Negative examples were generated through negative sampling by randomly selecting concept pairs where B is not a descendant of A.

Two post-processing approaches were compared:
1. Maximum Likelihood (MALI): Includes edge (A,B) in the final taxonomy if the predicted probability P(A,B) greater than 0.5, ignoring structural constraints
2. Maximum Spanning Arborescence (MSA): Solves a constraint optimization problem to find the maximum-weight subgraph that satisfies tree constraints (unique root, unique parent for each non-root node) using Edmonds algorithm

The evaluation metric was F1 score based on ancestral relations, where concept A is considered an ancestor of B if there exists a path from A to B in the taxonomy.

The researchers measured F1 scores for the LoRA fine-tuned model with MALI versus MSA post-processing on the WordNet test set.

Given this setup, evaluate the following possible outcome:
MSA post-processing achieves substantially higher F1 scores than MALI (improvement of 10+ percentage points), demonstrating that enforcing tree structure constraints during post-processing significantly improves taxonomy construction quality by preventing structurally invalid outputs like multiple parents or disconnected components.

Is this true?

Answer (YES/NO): NO